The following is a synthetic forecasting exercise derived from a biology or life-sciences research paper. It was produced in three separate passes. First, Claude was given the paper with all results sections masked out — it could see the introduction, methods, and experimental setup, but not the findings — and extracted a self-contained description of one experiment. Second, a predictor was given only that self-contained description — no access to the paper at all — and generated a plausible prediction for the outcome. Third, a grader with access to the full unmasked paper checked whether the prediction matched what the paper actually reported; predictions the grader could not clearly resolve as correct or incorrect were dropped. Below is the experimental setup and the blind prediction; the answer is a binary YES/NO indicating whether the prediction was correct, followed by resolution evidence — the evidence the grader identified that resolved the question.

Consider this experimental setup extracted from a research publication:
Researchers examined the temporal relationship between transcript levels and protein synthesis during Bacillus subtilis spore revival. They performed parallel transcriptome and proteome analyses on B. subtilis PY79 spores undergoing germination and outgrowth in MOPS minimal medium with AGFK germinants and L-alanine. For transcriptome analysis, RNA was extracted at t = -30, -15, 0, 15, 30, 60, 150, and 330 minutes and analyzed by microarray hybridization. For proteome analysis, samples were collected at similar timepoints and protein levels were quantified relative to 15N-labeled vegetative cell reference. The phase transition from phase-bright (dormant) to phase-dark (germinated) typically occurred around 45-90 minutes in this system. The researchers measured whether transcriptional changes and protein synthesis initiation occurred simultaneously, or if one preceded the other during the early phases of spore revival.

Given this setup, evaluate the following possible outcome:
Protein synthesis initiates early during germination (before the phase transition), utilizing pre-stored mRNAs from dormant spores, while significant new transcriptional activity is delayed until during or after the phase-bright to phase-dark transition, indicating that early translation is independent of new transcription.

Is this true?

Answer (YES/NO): NO